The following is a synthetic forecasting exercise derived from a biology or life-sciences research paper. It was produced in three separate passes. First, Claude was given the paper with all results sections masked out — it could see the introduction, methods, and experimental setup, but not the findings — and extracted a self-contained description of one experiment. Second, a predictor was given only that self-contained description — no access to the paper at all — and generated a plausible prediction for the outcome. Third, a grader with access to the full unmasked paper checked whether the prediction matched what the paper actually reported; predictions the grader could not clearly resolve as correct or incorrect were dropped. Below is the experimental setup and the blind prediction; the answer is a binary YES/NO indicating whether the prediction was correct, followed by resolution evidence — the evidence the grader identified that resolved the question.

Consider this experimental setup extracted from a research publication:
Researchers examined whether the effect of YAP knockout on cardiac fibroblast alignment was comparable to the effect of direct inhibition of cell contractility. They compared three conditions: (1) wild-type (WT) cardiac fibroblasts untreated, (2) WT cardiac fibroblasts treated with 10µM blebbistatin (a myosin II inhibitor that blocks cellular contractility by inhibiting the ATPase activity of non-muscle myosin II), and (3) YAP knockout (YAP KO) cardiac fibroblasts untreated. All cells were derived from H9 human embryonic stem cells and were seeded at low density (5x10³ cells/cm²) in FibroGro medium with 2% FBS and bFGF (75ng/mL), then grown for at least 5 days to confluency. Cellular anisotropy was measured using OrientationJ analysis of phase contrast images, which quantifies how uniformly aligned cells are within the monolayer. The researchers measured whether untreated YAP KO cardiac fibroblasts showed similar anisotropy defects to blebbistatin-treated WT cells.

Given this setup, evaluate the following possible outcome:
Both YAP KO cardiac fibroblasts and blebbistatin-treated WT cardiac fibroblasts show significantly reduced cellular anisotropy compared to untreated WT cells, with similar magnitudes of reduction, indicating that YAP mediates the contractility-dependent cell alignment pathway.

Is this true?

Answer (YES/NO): YES